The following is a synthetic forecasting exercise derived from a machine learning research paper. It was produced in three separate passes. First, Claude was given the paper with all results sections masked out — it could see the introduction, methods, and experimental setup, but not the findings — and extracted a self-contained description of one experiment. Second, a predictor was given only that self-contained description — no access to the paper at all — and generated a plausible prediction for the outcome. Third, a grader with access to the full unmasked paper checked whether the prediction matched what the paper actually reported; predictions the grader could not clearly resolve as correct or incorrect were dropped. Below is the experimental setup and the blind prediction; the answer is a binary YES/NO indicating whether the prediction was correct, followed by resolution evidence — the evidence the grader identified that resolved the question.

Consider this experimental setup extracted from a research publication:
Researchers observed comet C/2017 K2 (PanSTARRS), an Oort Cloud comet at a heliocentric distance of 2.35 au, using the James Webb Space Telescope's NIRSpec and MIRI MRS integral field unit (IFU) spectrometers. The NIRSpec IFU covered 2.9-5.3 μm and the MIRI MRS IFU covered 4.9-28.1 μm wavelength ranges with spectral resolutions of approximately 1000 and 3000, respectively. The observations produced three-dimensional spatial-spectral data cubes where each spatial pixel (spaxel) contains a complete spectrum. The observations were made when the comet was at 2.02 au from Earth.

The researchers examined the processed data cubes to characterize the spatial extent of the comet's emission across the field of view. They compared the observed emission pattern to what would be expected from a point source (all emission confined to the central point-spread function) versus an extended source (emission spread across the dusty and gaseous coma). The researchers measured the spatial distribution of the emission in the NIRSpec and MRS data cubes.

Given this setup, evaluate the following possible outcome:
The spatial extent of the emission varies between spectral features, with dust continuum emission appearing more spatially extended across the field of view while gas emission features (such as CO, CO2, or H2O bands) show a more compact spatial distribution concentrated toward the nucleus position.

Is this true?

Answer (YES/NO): NO